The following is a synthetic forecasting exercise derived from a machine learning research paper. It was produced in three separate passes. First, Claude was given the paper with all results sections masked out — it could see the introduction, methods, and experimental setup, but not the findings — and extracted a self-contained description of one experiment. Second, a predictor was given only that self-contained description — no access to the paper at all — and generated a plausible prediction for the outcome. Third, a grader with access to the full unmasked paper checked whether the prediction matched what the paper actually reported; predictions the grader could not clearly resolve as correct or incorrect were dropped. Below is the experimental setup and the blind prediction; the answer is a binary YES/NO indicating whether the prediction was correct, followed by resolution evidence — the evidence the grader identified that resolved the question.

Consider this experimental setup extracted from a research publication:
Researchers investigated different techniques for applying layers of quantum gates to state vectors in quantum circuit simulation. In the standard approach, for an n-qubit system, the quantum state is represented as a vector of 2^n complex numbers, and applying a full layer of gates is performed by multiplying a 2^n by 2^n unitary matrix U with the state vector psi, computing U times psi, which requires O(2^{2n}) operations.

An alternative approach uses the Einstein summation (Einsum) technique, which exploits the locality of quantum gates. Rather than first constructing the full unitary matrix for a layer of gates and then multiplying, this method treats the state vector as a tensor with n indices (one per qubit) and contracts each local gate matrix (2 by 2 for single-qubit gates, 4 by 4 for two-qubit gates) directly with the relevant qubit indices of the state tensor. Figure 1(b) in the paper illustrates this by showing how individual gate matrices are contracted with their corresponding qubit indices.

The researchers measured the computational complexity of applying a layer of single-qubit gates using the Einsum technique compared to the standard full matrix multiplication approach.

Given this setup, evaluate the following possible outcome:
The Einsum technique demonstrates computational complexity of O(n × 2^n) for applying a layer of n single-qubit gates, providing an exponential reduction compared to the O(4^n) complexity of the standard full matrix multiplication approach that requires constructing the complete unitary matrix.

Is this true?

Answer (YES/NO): YES